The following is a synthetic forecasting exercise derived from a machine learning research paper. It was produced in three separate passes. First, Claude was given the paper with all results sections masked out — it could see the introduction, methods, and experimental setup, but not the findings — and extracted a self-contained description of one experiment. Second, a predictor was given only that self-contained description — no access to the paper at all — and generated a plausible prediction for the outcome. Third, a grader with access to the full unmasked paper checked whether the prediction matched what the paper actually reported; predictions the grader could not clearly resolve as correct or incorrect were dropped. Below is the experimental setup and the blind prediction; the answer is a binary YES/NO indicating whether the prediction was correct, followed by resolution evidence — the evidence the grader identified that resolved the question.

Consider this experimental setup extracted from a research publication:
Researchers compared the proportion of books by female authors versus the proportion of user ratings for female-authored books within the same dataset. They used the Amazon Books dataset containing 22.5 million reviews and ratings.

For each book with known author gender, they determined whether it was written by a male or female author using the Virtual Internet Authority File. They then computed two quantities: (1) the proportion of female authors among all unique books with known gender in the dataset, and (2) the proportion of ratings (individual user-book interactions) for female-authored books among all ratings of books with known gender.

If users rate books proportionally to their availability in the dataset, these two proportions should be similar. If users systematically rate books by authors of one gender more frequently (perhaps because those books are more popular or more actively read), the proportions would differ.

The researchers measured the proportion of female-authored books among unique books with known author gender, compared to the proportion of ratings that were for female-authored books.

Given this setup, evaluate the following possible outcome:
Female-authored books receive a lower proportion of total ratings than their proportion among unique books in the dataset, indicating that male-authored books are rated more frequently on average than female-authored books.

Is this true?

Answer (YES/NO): NO